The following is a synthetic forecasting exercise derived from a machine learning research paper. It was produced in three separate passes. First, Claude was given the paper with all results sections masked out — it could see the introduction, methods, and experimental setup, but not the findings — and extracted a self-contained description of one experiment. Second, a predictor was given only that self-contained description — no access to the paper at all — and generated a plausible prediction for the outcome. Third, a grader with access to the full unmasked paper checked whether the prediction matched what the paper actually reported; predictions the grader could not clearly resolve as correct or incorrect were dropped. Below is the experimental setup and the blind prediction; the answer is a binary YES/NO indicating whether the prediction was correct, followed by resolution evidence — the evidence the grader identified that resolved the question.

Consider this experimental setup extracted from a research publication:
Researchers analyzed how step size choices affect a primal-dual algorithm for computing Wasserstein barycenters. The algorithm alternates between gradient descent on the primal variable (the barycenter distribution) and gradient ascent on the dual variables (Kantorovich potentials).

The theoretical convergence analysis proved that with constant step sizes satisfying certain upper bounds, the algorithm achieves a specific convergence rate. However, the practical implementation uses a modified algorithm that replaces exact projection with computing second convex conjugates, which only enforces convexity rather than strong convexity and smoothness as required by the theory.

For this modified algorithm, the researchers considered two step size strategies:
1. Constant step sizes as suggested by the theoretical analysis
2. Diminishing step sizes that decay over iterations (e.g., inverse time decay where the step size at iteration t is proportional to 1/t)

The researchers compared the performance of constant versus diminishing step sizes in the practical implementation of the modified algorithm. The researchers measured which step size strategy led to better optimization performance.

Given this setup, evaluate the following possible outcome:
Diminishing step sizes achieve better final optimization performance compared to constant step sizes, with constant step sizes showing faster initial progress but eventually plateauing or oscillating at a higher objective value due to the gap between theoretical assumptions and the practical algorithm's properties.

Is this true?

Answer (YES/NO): NO